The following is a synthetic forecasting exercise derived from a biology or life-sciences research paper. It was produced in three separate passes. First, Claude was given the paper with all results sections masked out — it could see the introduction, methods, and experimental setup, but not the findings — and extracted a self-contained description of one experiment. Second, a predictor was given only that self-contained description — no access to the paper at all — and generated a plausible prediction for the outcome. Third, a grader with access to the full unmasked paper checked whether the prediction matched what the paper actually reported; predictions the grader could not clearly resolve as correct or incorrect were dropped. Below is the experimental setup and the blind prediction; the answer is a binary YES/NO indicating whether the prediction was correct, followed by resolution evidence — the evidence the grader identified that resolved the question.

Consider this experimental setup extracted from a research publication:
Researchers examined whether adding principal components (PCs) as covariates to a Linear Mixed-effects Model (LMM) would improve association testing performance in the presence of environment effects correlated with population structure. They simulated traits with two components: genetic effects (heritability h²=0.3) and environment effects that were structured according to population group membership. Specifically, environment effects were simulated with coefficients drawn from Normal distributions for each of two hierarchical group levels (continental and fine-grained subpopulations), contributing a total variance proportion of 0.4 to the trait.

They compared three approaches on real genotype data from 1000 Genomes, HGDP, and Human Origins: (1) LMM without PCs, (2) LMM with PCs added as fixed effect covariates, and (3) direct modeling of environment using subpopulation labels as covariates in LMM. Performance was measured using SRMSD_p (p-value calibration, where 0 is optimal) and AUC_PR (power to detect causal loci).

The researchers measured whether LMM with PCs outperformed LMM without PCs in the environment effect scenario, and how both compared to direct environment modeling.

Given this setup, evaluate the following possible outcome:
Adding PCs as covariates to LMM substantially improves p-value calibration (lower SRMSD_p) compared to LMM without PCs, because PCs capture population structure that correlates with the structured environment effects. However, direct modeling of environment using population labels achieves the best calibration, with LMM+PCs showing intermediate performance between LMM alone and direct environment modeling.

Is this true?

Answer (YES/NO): NO